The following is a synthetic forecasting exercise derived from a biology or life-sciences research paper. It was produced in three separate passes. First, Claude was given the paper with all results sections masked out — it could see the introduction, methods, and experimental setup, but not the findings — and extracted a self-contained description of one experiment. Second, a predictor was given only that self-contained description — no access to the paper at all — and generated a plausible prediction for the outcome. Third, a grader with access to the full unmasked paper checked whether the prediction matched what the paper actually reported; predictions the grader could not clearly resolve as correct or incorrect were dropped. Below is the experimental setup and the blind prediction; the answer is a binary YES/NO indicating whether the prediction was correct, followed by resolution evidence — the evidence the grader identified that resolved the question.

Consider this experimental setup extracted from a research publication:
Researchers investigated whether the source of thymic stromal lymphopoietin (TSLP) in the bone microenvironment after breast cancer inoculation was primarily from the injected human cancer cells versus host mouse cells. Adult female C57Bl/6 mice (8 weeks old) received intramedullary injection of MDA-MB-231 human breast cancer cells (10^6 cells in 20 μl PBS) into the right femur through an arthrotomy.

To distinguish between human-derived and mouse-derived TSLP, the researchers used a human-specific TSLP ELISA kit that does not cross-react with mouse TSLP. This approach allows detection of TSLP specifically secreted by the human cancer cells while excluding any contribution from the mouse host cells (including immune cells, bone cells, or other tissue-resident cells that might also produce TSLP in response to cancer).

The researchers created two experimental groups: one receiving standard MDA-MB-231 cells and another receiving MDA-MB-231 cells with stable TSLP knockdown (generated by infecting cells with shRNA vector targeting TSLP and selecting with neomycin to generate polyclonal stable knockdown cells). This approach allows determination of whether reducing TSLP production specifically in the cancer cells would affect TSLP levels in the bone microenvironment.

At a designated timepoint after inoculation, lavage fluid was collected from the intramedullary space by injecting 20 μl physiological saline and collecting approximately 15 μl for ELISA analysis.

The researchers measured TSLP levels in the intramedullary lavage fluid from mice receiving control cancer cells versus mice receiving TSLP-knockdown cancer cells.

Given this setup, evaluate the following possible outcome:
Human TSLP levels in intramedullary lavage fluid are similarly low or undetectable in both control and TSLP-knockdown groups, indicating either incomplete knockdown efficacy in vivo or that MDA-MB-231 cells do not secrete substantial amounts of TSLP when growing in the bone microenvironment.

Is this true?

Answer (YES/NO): NO